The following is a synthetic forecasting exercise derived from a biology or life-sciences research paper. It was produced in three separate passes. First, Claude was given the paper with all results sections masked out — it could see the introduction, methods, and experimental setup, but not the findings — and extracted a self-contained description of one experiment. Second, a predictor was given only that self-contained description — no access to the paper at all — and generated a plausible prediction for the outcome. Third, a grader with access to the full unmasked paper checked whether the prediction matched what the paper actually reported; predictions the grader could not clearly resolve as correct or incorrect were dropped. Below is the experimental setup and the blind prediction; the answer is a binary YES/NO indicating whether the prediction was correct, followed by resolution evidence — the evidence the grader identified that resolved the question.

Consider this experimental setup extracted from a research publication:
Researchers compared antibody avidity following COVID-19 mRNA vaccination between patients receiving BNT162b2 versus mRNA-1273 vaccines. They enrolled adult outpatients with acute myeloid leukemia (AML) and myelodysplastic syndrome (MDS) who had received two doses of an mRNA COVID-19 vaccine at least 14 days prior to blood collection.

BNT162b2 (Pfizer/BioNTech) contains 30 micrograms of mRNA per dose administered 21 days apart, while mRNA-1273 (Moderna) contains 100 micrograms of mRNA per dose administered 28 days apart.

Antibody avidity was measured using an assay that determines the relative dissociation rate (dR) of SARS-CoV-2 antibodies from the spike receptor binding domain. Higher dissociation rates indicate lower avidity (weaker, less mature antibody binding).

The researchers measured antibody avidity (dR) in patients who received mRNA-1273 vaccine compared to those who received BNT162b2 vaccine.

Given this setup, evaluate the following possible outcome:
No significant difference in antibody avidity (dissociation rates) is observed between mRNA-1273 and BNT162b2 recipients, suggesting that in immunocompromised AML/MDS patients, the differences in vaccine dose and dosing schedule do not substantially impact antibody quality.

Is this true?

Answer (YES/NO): NO